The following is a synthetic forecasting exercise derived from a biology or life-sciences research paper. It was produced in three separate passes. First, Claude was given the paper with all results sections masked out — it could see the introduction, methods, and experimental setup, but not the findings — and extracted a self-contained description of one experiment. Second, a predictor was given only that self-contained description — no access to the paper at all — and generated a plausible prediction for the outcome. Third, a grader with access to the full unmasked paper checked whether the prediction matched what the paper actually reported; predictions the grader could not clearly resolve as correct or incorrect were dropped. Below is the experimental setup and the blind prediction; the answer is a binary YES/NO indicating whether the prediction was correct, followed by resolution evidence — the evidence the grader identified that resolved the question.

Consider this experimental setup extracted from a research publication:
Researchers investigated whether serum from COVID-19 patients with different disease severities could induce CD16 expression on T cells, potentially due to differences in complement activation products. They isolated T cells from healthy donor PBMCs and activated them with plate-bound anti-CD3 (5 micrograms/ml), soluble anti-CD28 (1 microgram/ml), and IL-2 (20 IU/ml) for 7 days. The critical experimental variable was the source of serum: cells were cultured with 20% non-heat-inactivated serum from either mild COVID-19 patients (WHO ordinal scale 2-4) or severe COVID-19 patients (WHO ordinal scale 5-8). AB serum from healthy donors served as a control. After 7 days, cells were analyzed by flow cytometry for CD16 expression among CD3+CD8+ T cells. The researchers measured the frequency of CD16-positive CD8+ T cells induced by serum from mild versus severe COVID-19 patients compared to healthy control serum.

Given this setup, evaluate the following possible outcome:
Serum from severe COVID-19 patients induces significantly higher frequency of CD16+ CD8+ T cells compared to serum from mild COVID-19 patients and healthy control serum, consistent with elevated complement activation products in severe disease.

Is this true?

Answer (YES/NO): YES